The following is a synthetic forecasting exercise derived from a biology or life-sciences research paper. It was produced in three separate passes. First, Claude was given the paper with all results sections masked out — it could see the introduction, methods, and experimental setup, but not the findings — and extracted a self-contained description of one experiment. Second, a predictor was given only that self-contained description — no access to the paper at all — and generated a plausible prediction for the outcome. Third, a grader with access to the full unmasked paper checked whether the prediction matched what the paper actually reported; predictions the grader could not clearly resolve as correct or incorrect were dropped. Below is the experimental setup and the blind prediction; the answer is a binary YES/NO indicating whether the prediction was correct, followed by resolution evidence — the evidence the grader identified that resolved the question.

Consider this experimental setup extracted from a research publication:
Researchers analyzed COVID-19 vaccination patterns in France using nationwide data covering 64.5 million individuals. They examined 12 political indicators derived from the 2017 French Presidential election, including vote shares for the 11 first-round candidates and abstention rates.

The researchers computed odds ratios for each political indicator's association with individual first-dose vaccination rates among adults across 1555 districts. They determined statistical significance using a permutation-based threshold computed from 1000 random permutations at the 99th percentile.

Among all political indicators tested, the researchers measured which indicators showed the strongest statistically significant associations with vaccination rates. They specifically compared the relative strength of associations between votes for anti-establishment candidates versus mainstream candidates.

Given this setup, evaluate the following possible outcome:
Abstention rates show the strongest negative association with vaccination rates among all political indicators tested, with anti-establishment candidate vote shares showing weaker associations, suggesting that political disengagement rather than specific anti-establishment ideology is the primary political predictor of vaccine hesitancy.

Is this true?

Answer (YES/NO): NO